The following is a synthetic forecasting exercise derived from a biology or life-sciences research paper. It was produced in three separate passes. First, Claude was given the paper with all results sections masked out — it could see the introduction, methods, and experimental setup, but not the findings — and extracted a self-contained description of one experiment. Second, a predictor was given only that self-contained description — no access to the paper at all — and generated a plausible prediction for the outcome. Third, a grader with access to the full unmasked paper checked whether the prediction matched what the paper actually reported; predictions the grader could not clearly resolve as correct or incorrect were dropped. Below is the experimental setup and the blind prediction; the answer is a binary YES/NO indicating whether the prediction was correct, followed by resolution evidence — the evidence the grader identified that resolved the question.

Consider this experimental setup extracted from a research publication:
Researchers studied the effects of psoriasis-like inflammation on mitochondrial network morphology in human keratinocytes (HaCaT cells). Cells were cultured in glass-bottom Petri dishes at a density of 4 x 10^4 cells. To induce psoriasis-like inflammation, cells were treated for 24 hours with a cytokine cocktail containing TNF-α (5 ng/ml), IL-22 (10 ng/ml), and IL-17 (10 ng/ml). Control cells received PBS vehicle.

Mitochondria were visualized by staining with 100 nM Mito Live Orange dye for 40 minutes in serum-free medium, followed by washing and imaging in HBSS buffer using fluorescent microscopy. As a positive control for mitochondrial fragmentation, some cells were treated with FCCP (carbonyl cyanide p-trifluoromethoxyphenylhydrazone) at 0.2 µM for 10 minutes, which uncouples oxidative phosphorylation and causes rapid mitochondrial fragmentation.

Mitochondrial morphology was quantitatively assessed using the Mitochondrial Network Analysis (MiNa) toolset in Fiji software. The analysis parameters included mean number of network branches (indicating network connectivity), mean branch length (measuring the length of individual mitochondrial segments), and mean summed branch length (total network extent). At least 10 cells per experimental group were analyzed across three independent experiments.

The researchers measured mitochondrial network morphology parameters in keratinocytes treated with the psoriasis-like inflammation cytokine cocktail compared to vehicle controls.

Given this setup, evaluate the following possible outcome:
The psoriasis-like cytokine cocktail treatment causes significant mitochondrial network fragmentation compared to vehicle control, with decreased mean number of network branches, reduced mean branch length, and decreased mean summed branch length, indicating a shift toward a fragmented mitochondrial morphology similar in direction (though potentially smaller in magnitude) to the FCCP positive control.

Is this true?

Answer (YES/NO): NO